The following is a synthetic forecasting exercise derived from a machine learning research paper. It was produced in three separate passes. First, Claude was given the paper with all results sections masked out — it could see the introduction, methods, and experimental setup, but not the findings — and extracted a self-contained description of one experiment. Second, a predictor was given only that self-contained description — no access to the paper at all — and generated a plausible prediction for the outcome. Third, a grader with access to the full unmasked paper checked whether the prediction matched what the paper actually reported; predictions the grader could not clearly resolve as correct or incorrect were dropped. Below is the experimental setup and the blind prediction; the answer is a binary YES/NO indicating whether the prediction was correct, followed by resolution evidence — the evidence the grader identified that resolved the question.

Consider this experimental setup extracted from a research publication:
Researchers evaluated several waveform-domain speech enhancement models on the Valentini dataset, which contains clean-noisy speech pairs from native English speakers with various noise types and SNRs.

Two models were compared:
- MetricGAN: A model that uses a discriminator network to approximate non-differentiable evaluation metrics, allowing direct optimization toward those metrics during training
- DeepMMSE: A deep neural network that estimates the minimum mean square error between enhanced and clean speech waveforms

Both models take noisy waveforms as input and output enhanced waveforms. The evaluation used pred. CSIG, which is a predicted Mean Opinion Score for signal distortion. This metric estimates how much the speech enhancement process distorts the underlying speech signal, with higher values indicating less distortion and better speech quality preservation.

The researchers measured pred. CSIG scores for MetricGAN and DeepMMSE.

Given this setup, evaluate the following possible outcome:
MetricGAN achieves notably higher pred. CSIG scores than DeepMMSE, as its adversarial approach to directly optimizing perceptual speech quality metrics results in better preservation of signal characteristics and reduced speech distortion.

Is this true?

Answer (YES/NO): NO